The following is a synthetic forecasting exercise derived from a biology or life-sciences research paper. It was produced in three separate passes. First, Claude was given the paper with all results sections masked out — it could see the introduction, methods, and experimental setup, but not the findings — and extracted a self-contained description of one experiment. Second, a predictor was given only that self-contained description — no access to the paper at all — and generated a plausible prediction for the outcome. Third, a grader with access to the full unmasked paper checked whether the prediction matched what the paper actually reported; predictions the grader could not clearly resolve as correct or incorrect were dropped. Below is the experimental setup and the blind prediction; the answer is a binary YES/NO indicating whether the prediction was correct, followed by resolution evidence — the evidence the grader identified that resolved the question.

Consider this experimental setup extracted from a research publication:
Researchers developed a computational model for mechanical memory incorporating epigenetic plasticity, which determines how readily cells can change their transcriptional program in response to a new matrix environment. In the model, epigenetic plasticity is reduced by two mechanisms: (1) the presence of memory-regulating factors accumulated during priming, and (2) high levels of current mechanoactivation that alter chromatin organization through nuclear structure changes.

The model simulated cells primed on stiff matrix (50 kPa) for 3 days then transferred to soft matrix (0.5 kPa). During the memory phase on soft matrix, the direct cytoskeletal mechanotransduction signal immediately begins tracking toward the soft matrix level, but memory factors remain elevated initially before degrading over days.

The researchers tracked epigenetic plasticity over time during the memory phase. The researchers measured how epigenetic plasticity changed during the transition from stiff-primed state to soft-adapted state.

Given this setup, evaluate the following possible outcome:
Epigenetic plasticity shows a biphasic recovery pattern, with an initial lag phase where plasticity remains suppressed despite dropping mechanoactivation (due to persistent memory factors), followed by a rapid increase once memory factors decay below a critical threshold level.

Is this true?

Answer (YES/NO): YES